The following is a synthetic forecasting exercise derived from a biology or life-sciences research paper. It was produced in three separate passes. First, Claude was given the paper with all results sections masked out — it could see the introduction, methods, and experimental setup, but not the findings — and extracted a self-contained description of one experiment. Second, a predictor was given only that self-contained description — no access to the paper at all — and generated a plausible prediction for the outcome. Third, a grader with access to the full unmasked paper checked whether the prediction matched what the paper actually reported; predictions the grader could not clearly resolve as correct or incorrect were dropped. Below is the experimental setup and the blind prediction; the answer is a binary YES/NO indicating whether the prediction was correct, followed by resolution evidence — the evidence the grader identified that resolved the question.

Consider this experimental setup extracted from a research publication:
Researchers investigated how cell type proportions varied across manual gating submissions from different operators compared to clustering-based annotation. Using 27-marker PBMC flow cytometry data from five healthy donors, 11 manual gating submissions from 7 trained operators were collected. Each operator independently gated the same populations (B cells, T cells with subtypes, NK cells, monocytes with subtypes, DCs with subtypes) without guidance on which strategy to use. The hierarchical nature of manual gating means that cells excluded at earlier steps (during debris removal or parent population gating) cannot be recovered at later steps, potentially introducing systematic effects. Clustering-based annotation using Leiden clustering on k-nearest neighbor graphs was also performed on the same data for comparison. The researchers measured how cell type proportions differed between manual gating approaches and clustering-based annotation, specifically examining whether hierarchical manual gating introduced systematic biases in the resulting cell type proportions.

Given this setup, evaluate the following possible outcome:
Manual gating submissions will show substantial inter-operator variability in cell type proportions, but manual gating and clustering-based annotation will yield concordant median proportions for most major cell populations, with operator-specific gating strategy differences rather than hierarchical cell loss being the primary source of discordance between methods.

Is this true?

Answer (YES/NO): NO